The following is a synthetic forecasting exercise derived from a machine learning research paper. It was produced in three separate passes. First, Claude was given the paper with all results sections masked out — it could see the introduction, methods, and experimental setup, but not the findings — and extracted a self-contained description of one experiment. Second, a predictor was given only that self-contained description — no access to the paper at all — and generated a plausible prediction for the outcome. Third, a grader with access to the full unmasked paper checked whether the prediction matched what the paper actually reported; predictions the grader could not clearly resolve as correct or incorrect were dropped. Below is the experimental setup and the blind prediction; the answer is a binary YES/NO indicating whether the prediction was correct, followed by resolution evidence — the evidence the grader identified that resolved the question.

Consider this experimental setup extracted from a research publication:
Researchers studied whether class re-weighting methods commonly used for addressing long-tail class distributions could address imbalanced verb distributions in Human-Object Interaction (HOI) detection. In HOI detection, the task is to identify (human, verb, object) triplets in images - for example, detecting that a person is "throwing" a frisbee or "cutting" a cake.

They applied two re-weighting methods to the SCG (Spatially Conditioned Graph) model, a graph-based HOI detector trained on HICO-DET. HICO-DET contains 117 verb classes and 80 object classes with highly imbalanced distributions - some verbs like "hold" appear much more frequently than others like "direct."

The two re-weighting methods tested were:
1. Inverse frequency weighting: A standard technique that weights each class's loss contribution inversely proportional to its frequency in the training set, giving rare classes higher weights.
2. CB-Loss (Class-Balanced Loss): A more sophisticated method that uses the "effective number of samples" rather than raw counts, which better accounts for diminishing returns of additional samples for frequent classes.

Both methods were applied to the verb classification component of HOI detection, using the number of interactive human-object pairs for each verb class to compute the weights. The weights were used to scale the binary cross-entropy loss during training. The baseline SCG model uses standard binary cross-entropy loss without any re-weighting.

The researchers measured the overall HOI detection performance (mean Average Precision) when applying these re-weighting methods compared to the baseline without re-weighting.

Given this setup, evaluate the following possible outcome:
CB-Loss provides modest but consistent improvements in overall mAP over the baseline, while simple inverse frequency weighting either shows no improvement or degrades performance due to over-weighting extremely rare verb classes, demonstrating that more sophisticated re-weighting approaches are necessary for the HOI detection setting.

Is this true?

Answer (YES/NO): NO